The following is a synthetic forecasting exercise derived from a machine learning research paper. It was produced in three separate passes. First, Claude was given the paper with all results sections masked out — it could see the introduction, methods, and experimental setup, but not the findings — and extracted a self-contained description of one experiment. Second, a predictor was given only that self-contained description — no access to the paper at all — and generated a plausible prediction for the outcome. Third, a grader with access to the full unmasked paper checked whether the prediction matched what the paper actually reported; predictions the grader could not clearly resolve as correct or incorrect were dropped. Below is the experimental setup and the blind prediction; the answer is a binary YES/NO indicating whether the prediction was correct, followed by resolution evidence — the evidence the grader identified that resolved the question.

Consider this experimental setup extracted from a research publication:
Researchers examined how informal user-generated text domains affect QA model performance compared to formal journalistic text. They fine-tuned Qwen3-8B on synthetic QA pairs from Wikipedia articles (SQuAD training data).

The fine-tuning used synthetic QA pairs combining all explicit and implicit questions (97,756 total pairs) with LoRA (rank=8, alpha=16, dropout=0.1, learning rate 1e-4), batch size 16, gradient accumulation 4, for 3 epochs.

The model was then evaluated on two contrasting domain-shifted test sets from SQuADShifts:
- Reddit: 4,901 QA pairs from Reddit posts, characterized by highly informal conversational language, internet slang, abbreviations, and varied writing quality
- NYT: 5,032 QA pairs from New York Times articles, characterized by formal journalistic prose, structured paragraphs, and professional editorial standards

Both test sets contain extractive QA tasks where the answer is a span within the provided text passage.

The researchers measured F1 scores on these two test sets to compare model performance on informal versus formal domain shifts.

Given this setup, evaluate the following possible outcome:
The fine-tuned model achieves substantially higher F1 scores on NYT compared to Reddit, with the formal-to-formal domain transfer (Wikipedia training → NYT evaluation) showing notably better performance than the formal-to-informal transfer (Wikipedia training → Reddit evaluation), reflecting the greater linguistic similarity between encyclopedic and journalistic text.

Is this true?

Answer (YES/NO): YES